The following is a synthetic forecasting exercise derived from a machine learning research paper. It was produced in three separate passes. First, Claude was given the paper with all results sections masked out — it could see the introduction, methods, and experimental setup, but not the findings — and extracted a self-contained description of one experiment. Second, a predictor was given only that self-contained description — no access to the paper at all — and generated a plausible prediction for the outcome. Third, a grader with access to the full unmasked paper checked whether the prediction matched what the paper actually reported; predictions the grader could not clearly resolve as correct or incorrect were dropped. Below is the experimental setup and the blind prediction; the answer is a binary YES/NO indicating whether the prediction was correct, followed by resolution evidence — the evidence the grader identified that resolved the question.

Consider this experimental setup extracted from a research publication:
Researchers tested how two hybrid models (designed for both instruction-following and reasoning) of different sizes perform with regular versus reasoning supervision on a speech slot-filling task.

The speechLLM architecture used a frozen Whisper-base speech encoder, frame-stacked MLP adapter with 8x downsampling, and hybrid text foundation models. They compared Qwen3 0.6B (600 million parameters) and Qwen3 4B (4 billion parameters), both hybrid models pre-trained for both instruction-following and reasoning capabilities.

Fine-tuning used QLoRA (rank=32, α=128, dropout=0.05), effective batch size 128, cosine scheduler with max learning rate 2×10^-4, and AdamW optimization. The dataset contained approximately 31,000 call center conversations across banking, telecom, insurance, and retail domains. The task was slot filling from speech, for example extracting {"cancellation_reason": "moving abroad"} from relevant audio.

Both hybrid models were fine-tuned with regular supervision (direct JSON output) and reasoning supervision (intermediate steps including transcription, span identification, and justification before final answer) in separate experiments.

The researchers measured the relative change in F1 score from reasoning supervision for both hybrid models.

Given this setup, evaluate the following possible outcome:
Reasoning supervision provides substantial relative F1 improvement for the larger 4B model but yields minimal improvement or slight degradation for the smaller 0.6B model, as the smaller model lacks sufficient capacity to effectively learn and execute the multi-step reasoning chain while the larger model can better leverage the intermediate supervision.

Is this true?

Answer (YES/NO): NO